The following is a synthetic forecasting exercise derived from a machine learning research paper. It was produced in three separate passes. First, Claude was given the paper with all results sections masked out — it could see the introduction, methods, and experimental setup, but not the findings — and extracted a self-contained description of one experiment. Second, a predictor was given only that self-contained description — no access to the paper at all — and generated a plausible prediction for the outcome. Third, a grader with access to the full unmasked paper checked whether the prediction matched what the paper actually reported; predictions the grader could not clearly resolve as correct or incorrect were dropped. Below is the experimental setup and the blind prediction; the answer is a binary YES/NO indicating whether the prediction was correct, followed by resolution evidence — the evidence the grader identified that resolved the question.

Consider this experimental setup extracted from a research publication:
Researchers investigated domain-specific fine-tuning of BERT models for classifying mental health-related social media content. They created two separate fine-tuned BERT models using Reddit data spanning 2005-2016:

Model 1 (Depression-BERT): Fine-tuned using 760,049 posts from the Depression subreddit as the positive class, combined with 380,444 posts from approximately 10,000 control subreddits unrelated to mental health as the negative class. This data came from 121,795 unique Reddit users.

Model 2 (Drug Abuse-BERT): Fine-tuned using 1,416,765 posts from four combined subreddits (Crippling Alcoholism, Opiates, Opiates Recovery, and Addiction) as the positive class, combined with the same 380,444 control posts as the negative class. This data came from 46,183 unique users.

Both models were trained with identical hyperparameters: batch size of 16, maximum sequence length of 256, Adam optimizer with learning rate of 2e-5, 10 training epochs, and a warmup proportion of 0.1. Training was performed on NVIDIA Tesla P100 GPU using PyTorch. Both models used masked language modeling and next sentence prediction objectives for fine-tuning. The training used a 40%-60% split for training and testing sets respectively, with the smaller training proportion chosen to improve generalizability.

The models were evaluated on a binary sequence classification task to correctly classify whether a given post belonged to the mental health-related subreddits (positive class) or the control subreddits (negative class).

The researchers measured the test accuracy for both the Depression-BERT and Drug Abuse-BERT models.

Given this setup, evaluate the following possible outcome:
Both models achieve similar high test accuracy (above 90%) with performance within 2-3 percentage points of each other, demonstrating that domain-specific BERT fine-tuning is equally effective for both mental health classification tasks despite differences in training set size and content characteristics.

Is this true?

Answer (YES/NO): NO